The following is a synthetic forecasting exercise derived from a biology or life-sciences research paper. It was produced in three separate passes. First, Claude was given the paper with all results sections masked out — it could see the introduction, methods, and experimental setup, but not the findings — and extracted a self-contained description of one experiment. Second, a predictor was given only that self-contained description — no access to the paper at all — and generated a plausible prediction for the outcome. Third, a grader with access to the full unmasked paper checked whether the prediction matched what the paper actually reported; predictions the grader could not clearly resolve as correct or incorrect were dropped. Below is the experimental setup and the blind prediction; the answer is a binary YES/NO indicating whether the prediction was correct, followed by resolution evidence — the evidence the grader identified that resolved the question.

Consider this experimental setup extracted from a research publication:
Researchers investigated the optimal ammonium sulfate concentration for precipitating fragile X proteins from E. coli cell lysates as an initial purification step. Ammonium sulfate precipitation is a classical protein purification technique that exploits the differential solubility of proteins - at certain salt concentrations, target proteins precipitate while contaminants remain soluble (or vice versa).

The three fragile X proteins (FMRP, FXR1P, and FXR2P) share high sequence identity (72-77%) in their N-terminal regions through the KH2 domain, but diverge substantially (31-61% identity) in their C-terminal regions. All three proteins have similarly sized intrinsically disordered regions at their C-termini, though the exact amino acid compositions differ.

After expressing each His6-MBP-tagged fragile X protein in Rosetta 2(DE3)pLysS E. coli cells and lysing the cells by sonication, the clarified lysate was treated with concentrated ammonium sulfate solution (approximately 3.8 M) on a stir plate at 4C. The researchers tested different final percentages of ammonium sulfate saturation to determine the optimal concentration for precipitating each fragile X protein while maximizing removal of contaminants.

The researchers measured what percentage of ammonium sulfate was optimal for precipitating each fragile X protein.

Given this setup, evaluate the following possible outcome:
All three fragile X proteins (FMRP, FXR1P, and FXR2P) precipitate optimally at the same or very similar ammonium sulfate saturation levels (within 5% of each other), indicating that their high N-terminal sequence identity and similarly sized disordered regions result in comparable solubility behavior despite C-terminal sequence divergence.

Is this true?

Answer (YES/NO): YES